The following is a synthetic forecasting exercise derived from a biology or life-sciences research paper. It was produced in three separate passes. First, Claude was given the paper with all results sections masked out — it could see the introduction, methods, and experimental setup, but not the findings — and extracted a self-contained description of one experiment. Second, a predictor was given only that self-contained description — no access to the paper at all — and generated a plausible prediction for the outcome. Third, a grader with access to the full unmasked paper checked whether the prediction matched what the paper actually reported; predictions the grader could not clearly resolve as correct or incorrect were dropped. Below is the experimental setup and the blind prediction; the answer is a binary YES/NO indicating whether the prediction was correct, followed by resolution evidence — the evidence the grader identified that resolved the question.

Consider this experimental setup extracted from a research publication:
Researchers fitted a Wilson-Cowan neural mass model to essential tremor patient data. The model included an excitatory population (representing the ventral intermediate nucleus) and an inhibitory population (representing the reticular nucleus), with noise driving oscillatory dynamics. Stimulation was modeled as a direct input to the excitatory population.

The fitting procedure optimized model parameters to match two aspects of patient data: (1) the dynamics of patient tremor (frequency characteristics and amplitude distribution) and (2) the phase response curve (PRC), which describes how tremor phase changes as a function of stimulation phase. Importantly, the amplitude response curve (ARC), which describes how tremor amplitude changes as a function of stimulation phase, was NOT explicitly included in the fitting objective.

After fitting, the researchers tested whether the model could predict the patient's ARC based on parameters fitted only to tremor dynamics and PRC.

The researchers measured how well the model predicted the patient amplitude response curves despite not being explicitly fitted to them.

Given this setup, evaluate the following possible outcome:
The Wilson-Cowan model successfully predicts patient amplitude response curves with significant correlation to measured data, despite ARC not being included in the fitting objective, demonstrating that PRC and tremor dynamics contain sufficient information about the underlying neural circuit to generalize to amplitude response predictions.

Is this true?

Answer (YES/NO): YES